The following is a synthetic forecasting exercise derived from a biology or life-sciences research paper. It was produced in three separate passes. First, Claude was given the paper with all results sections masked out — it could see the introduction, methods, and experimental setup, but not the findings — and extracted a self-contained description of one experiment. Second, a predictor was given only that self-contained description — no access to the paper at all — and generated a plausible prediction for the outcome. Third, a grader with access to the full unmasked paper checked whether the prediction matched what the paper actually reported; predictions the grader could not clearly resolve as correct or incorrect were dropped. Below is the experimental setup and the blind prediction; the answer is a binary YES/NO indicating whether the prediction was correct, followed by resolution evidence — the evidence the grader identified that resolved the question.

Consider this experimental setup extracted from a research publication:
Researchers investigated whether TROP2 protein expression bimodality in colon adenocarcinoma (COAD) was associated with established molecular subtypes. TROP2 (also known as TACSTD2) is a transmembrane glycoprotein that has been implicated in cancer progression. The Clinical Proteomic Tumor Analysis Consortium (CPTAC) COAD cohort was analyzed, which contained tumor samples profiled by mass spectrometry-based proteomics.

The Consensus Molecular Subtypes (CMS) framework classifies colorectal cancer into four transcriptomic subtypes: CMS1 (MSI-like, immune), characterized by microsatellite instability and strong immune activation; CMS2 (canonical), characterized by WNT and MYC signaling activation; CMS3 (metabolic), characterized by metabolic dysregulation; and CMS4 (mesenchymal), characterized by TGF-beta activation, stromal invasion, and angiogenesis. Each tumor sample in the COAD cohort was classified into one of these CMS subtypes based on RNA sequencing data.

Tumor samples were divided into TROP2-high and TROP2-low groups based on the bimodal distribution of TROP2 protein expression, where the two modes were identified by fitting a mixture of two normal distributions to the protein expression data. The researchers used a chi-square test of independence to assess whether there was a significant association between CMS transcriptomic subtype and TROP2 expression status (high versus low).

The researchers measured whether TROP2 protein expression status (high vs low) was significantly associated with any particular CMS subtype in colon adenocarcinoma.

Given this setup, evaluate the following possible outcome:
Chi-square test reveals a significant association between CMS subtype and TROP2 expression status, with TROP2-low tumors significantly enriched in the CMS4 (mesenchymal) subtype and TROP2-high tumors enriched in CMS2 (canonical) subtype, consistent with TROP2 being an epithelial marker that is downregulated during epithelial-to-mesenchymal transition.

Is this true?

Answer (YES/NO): NO